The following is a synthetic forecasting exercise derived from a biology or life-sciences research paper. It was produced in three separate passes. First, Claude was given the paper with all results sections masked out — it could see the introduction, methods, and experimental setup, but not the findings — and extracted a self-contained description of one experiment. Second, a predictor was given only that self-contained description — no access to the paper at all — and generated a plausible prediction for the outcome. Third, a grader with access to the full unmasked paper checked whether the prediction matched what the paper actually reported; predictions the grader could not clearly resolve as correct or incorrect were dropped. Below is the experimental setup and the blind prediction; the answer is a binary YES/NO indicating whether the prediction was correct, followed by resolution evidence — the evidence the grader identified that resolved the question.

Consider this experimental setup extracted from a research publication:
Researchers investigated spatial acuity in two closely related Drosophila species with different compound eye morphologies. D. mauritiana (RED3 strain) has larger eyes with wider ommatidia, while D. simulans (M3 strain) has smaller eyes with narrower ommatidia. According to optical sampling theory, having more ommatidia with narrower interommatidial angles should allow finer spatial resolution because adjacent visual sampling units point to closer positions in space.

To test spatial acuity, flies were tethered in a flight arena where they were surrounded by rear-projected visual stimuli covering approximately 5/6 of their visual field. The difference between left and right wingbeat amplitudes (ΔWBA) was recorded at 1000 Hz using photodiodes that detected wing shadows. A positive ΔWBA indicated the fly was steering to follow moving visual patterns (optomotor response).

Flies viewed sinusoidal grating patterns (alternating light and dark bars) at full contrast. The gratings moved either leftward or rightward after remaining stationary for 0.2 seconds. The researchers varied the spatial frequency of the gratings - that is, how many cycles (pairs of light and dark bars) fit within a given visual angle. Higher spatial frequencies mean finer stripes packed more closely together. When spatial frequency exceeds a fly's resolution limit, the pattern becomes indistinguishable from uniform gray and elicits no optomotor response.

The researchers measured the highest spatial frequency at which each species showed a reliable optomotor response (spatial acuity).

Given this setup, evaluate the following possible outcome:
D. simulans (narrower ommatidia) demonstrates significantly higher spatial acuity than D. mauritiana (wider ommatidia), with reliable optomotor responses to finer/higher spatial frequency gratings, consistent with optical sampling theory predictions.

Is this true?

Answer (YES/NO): YES